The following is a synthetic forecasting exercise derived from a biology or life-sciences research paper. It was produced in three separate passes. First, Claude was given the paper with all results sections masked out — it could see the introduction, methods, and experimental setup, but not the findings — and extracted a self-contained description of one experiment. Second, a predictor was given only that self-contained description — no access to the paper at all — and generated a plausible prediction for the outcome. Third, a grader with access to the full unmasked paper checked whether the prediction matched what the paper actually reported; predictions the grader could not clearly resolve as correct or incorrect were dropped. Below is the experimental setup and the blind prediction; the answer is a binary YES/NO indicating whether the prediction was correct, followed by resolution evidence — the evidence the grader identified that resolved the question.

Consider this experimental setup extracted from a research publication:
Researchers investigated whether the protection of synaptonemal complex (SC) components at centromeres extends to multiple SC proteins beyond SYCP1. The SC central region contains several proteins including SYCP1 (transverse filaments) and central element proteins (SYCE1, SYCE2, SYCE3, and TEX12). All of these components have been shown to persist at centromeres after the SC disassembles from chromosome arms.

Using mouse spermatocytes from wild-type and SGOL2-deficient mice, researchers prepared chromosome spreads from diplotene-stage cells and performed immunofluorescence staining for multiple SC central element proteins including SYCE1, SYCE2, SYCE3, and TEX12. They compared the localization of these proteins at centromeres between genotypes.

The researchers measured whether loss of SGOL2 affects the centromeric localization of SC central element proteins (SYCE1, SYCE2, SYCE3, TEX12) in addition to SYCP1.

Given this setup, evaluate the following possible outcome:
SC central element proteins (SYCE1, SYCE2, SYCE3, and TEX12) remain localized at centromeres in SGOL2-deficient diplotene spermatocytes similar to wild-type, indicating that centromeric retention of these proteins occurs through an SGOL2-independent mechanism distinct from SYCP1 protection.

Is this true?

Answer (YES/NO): NO